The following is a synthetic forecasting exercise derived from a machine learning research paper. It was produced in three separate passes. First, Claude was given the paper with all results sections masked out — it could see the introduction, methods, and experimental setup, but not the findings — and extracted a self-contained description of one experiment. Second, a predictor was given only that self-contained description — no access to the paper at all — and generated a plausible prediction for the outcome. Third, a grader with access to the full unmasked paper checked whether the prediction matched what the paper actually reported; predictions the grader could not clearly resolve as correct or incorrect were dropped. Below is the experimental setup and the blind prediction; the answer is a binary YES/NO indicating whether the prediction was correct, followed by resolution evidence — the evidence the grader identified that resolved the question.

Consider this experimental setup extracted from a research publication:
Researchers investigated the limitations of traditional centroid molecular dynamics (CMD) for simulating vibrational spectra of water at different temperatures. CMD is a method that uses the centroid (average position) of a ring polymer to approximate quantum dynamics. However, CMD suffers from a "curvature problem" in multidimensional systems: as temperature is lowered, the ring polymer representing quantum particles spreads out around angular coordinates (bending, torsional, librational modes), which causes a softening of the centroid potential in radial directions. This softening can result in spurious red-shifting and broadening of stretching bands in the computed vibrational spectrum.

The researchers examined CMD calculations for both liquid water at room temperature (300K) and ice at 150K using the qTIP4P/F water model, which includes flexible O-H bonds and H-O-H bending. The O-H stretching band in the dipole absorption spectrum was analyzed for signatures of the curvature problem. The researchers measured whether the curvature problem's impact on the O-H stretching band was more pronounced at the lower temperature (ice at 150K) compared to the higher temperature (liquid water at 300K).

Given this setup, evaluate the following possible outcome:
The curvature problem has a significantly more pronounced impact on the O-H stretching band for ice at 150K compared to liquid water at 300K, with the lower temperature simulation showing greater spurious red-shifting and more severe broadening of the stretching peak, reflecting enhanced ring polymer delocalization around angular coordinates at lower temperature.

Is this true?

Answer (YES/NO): YES